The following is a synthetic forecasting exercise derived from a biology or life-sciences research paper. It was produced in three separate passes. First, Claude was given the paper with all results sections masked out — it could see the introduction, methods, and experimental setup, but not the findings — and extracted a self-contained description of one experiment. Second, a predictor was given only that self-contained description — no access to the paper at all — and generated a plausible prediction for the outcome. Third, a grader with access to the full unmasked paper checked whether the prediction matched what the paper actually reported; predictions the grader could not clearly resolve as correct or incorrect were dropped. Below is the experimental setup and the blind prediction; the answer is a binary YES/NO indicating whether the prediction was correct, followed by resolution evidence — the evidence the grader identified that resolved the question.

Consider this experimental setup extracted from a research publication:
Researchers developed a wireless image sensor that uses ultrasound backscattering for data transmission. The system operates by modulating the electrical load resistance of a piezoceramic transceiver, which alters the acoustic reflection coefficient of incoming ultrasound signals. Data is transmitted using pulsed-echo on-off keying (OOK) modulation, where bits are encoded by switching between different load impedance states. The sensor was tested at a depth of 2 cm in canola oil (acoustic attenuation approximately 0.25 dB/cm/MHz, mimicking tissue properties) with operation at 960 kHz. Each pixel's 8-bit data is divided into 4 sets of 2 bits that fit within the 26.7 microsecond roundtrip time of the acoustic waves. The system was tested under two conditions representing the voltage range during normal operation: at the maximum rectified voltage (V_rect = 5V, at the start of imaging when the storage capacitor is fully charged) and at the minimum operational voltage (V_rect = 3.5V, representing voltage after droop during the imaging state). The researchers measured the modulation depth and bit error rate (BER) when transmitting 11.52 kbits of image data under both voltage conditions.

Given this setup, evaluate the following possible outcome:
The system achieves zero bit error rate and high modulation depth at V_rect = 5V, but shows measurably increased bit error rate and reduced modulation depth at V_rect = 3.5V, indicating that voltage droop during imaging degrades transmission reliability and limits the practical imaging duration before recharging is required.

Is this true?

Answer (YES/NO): YES